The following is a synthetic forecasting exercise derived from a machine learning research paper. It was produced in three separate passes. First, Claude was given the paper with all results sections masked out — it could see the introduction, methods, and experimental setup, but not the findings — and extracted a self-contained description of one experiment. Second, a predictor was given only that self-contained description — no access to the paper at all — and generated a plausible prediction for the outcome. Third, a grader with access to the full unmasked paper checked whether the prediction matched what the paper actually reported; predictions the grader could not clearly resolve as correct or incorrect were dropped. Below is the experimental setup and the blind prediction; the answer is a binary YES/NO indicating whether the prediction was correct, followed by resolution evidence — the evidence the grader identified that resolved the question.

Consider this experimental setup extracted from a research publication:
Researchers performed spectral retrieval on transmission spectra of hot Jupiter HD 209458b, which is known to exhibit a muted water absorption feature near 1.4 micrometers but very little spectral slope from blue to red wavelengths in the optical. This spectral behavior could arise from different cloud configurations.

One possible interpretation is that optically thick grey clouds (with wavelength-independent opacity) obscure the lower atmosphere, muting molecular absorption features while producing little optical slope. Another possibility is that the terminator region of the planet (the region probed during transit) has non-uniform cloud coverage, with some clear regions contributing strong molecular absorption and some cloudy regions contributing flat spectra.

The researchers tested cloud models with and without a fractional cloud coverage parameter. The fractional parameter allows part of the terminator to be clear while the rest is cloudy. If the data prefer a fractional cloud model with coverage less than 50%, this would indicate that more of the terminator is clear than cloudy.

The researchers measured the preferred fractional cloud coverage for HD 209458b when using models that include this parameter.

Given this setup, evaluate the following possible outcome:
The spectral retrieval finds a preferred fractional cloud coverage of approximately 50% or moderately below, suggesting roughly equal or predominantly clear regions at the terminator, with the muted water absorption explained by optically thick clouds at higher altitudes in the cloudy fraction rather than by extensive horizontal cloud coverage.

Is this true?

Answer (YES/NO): YES